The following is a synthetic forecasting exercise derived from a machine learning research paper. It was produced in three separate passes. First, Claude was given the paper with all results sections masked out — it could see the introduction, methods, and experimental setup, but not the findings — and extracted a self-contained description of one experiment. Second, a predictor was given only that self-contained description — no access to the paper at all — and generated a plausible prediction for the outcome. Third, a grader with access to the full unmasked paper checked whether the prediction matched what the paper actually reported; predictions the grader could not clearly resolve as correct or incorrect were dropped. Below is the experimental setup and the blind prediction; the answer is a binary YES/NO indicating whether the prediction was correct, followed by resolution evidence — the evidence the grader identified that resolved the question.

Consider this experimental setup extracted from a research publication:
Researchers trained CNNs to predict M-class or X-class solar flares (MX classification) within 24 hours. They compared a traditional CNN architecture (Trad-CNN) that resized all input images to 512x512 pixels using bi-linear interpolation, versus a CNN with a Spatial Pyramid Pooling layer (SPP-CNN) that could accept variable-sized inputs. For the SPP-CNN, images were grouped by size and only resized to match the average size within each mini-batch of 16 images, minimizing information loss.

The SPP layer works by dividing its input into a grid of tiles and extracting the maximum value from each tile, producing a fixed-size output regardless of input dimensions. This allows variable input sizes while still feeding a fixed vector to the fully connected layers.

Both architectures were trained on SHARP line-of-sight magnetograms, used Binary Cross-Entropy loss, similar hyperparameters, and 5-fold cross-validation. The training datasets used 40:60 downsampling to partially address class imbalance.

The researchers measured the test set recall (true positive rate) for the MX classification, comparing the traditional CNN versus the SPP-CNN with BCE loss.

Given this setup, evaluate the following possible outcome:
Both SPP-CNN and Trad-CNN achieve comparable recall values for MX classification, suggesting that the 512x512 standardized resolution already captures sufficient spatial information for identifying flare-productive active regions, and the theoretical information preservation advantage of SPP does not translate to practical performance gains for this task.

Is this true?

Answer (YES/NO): NO